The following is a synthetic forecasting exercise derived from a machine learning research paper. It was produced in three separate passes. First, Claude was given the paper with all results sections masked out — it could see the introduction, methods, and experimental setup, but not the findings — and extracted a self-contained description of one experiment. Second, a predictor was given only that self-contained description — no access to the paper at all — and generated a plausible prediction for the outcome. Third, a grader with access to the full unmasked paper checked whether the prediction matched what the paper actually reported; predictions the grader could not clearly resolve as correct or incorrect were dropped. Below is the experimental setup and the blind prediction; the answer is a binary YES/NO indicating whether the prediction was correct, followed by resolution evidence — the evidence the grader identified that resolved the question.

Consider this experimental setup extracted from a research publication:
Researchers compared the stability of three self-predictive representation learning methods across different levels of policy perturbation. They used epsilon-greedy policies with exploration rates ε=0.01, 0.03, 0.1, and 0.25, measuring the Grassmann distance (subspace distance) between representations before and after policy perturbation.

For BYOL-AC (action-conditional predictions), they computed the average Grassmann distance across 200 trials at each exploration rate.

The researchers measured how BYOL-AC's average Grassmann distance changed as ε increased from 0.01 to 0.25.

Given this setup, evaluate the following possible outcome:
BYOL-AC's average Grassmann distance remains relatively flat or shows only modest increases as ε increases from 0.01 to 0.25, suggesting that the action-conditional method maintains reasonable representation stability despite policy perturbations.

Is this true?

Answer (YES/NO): YES